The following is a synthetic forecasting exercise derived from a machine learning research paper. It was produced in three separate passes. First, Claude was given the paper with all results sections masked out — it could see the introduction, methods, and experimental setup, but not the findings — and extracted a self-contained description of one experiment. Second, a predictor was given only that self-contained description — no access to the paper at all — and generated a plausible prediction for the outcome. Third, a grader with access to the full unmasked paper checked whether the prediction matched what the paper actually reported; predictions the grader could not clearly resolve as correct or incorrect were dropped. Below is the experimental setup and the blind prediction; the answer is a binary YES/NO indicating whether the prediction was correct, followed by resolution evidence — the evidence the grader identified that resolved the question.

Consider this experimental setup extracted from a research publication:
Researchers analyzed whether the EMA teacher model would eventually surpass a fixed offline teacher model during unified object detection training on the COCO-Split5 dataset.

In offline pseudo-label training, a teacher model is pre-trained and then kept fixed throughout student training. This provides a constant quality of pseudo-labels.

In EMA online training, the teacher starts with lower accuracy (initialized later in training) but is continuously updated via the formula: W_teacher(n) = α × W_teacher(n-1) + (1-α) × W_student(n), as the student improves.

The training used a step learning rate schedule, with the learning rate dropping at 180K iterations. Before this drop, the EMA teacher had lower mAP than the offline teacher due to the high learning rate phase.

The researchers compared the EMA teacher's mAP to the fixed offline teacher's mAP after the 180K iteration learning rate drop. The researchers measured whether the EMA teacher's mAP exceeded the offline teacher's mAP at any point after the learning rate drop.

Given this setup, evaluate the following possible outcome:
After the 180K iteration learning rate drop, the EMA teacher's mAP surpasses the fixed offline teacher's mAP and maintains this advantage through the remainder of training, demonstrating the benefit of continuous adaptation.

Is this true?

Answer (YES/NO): NO